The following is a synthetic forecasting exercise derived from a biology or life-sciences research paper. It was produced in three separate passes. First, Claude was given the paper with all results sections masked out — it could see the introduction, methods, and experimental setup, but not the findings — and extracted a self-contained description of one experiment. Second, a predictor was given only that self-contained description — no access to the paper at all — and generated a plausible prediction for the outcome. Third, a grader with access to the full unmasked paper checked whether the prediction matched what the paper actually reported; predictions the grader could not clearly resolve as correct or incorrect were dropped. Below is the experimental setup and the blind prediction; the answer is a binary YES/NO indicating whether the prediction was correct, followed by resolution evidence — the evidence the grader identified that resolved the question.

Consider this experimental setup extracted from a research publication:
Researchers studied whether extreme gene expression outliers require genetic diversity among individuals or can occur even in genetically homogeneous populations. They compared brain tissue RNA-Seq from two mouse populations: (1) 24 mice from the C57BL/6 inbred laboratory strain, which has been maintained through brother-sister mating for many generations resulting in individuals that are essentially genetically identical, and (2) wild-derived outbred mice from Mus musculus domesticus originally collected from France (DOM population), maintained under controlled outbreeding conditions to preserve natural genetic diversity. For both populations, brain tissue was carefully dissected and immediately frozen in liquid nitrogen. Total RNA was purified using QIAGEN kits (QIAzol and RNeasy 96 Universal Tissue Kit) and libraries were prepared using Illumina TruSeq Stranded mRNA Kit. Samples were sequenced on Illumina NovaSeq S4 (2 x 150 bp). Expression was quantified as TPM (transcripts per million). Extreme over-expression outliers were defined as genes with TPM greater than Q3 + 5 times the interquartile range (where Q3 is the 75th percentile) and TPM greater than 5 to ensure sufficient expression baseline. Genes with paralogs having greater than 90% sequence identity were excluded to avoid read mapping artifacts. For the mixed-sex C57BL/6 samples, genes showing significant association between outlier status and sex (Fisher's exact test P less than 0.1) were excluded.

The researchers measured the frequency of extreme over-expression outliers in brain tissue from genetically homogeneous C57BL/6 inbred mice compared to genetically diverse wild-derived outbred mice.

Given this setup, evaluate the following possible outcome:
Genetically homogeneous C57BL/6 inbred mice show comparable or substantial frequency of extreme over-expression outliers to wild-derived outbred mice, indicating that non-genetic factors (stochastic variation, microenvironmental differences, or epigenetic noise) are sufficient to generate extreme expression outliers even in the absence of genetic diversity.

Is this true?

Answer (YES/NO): YES